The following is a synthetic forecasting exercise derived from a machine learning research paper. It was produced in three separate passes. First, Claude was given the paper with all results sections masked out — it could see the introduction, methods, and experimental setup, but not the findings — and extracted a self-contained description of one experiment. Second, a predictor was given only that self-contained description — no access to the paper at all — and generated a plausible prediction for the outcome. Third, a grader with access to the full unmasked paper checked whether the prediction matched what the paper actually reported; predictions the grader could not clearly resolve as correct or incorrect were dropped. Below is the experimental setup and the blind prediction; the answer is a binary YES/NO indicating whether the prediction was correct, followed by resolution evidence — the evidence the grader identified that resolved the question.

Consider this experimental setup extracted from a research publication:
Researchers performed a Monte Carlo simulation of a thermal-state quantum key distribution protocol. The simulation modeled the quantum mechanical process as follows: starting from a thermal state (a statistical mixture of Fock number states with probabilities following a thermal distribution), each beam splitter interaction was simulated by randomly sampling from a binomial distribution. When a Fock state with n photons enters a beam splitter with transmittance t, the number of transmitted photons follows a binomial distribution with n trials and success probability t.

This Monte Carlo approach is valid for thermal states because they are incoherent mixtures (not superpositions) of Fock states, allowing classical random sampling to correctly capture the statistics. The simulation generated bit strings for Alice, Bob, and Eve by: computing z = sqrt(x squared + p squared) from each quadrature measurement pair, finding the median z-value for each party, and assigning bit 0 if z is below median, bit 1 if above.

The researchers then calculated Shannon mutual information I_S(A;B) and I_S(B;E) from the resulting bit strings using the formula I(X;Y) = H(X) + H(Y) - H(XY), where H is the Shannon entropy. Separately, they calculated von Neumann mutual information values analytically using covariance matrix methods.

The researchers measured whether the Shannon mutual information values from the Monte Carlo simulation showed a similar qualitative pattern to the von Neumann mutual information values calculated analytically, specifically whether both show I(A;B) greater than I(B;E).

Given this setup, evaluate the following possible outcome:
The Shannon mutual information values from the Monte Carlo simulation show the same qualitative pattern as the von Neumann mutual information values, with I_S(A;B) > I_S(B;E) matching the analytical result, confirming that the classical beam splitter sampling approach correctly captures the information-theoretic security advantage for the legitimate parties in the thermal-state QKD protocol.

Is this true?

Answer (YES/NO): YES